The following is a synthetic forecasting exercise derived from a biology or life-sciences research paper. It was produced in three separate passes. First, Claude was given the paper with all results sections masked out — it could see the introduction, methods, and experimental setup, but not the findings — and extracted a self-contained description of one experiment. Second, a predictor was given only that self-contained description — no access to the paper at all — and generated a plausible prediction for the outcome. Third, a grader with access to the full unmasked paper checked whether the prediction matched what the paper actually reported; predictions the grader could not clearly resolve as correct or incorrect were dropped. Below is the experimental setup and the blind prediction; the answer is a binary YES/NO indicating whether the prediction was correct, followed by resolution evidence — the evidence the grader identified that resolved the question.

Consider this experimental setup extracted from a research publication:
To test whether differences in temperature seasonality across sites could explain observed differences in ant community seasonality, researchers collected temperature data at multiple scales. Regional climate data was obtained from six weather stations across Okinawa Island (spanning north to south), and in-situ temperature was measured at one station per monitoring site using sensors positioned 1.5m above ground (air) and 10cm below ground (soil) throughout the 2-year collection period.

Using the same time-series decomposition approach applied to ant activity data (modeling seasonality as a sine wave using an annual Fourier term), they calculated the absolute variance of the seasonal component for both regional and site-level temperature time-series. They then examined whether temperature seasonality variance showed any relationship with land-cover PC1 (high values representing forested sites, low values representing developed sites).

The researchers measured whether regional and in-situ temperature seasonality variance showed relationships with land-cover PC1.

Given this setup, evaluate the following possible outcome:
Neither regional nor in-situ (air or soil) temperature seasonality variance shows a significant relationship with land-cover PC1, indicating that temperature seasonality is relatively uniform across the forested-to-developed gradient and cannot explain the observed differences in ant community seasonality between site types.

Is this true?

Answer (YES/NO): YES